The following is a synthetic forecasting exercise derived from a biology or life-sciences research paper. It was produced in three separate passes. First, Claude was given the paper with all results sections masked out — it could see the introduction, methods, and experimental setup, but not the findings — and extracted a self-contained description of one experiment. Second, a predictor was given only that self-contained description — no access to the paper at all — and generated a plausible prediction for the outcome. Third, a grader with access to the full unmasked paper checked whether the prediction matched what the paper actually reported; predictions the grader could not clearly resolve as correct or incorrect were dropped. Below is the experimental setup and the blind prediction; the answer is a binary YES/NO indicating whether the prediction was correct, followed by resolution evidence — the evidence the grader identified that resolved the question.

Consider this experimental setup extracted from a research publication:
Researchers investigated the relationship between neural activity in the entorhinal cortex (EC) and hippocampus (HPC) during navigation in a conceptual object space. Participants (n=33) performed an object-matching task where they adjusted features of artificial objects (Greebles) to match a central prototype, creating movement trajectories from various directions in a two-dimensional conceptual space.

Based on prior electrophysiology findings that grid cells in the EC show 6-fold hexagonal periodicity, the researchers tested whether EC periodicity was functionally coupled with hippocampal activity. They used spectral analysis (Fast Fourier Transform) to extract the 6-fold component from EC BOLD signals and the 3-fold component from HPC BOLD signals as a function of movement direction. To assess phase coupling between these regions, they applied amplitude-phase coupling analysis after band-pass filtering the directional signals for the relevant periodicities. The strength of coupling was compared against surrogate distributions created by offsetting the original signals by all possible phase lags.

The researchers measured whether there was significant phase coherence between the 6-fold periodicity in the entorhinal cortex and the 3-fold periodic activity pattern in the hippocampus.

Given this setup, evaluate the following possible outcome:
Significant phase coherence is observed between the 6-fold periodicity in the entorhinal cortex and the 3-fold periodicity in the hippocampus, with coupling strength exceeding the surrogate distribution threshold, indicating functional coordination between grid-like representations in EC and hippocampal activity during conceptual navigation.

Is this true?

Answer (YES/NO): YES